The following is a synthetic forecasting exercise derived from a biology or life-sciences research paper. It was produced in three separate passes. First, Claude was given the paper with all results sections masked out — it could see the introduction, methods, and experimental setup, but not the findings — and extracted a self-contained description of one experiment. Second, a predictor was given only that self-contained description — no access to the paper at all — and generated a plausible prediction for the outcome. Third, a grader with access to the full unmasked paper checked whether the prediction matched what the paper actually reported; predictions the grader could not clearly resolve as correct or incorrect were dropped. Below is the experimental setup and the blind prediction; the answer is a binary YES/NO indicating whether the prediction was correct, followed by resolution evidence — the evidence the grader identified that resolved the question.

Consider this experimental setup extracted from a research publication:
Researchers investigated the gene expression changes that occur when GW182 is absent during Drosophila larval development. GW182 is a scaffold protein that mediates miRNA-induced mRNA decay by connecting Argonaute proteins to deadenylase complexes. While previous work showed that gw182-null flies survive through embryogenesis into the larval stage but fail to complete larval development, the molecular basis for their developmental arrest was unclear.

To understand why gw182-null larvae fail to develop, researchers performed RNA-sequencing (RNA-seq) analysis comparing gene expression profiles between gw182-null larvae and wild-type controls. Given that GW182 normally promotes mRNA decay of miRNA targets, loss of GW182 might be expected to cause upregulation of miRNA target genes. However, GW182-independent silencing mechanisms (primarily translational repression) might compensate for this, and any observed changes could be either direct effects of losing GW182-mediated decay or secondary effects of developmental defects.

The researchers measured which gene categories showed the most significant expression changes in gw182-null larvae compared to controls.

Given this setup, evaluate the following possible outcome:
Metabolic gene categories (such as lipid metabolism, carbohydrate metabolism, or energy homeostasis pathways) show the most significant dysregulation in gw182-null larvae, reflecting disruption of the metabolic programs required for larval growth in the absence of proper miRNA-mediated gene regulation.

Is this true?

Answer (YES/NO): NO